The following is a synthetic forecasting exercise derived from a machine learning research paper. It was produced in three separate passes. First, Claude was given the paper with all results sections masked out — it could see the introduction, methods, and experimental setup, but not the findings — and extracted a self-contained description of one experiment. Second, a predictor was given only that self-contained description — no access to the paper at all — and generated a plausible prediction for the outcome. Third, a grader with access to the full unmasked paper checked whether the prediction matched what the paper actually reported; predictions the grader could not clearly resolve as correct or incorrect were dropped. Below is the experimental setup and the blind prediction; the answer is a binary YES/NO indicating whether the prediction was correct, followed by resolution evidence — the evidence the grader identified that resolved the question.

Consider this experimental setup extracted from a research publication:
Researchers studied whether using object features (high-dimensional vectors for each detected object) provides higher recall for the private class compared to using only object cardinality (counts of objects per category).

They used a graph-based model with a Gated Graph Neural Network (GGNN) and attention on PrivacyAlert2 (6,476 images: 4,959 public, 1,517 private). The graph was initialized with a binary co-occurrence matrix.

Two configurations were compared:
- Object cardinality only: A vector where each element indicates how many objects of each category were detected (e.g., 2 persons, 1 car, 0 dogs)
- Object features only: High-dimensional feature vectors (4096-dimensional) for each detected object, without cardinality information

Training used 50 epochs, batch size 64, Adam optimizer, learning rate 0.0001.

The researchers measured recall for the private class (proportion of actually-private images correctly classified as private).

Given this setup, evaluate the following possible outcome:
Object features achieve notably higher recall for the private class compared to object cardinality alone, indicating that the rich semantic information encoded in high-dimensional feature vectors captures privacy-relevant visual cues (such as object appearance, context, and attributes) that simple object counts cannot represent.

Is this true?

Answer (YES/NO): YES